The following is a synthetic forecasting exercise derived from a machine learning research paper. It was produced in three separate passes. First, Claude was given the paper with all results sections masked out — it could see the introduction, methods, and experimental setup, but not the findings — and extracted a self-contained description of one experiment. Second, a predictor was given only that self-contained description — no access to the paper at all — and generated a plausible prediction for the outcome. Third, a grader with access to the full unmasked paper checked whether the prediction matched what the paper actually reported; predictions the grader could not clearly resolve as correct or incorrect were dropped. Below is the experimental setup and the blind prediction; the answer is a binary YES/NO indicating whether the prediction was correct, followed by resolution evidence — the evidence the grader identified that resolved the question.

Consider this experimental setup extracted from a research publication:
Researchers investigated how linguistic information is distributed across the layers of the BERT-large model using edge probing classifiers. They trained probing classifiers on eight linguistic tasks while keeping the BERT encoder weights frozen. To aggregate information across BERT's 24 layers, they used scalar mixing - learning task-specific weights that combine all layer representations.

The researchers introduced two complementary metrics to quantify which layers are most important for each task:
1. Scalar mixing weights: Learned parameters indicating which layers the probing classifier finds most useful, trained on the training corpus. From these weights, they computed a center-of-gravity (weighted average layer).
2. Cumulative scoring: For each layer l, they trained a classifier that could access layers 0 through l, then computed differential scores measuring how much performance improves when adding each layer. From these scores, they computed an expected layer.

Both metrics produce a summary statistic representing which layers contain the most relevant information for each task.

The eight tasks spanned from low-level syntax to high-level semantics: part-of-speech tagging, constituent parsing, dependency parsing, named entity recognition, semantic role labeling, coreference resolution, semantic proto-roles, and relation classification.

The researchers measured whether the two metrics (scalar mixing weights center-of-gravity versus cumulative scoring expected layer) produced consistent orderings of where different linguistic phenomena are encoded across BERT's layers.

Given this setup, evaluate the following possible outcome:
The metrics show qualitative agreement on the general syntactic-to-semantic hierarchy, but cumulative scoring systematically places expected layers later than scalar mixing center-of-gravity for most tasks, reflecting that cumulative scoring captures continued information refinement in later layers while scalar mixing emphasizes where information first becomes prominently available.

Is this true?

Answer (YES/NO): NO